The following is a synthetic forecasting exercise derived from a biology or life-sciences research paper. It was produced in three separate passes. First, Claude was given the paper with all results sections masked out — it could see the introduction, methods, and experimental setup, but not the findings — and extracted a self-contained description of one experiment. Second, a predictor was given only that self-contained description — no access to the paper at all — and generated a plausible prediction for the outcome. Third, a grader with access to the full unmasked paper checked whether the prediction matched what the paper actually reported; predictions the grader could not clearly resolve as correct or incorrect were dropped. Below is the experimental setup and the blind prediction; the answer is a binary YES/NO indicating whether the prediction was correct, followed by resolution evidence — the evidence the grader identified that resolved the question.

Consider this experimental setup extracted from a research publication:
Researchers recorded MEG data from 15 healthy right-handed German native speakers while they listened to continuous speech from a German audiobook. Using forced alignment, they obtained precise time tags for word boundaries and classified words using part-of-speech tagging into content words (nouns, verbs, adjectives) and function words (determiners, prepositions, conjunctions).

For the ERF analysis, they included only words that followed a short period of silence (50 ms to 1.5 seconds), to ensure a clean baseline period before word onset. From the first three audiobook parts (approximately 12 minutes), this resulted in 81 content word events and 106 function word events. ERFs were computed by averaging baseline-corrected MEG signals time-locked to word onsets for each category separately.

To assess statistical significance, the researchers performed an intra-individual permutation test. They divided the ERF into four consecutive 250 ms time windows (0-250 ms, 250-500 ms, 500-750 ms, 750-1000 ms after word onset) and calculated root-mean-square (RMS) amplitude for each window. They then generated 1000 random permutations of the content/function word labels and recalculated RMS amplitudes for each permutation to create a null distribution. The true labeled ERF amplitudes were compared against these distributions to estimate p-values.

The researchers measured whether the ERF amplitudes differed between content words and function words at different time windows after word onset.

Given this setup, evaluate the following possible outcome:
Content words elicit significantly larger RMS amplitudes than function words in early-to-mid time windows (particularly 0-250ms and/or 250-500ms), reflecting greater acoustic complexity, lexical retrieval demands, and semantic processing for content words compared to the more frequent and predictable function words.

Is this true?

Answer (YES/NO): YES